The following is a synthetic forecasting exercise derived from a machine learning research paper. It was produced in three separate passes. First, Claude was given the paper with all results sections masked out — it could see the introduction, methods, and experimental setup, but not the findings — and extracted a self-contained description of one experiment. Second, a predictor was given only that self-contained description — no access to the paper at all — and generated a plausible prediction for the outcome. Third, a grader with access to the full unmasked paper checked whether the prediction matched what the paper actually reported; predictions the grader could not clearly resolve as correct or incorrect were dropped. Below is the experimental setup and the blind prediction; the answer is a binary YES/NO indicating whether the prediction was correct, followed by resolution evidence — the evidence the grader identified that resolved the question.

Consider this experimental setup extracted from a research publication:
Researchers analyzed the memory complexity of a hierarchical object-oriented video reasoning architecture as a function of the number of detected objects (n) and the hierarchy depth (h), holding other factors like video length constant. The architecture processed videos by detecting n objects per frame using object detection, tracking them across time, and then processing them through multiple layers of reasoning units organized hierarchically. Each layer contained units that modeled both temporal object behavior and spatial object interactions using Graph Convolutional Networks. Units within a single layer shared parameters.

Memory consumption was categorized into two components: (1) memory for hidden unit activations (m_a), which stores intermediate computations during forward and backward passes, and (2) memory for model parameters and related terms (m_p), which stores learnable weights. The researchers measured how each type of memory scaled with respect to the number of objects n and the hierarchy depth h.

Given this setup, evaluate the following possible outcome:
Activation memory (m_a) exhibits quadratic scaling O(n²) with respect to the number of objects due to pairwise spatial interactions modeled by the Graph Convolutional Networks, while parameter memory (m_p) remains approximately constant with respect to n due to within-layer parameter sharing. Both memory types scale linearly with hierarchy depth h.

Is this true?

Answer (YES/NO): NO